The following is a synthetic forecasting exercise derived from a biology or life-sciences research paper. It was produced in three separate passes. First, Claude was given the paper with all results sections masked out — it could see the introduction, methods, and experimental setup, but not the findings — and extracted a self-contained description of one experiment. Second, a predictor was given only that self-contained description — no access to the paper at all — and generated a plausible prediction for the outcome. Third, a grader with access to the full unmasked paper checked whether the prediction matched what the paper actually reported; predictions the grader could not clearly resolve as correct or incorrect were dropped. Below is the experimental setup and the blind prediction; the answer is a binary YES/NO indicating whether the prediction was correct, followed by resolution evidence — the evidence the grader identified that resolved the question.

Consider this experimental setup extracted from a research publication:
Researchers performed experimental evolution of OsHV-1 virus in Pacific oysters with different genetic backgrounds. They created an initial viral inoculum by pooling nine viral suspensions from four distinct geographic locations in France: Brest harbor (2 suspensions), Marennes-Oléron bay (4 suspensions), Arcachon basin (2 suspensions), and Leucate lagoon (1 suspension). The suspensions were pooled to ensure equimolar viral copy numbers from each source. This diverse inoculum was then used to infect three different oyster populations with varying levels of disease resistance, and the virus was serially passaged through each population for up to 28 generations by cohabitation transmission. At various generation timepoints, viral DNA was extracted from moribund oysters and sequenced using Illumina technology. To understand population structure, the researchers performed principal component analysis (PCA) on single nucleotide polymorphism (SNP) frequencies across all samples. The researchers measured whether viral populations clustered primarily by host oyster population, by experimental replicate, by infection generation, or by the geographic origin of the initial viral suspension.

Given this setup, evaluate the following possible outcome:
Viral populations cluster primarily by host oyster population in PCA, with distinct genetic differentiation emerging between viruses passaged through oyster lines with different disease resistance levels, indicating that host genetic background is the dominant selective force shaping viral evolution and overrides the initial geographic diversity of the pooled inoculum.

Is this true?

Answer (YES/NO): NO